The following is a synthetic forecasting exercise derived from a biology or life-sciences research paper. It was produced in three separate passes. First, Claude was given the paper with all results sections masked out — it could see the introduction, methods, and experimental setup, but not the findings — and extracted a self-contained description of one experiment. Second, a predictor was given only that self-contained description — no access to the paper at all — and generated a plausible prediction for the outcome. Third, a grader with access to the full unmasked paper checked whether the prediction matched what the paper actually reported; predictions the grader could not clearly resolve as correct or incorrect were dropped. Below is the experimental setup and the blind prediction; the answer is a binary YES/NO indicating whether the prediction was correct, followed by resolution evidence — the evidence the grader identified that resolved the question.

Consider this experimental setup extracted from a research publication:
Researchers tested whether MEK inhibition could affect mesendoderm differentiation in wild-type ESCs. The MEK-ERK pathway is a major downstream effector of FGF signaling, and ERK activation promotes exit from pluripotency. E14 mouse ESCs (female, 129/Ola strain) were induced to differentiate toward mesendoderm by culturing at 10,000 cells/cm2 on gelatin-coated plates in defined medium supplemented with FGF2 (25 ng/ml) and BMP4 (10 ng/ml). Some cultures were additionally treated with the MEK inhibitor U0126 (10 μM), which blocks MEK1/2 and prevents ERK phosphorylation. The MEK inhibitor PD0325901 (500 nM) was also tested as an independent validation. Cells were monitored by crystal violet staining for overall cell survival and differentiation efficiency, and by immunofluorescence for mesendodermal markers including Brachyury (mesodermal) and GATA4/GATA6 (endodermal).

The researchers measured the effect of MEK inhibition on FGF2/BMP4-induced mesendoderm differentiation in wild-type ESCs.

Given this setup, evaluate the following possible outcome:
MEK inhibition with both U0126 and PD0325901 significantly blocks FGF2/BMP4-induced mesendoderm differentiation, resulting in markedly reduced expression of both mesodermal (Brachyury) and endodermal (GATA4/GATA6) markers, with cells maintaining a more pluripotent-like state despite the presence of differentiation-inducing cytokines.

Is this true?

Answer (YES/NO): NO